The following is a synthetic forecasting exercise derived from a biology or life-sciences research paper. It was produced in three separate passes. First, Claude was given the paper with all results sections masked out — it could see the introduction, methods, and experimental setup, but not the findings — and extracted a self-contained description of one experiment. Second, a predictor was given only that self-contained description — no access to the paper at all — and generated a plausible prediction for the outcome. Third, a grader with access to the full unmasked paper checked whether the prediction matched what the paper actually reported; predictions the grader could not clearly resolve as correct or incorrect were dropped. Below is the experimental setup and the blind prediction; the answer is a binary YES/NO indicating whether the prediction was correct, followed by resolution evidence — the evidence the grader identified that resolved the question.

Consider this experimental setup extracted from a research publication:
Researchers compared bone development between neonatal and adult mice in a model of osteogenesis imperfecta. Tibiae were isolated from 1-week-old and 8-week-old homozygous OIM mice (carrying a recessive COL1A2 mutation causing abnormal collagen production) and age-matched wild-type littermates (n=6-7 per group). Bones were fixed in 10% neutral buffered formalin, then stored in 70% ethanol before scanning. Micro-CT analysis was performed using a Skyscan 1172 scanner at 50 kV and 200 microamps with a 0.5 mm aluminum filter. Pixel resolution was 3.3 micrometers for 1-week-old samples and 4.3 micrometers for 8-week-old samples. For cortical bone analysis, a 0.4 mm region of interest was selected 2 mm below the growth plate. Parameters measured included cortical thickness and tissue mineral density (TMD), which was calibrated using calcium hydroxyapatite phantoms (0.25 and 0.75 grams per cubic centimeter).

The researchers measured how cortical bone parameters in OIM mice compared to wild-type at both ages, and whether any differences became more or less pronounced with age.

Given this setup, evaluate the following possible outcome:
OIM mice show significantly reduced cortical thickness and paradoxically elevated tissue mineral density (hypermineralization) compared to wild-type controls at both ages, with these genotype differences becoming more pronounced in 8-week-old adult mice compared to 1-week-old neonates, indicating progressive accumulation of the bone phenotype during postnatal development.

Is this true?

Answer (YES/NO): NO